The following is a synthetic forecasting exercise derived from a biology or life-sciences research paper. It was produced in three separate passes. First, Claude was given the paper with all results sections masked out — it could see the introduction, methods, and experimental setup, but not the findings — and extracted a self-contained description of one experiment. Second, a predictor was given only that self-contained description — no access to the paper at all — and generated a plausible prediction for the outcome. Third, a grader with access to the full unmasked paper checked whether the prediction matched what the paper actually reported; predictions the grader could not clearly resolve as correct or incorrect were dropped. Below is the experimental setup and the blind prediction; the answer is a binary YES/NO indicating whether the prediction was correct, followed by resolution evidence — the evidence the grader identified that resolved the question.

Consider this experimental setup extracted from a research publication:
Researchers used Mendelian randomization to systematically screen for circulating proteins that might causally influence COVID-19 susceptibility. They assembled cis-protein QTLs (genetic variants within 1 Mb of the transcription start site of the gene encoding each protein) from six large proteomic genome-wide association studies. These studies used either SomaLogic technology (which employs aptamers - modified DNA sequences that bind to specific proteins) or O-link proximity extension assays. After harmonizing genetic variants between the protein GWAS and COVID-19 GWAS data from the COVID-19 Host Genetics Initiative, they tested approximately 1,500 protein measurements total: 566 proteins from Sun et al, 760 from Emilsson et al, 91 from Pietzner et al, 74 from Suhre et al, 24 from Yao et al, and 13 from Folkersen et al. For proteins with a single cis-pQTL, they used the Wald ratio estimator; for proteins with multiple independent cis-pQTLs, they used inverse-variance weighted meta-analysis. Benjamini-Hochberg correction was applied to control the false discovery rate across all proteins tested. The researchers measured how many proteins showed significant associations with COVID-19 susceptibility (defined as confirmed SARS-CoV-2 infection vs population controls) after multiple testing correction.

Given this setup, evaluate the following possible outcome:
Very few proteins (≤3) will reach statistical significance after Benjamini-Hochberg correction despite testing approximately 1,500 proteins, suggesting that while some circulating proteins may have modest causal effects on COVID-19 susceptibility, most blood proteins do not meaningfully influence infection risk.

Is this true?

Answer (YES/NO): YES